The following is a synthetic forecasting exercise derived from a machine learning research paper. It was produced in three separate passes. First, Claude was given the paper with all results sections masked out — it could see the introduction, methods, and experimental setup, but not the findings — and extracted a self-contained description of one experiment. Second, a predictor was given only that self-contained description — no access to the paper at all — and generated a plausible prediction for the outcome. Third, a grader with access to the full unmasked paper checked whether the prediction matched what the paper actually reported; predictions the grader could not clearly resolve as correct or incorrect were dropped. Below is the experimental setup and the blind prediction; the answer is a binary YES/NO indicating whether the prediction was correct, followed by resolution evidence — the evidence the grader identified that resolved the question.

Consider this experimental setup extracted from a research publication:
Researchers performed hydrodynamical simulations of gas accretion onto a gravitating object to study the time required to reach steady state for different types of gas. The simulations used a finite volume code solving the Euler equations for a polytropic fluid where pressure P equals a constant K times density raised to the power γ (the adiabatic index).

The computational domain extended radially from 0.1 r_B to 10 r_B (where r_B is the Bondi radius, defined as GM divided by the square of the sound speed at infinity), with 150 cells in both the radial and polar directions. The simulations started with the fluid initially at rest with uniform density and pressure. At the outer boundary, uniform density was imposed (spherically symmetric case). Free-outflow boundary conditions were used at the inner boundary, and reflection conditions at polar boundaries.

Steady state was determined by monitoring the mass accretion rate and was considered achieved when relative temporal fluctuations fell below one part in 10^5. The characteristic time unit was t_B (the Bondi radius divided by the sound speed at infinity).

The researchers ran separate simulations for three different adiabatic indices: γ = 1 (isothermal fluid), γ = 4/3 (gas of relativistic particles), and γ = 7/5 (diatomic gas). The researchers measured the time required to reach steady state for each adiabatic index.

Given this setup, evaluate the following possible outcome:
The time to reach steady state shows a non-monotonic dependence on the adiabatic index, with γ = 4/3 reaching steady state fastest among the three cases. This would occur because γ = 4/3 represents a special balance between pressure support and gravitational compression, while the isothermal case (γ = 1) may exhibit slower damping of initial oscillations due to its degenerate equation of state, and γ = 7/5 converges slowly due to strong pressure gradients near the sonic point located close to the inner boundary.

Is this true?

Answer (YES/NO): NO